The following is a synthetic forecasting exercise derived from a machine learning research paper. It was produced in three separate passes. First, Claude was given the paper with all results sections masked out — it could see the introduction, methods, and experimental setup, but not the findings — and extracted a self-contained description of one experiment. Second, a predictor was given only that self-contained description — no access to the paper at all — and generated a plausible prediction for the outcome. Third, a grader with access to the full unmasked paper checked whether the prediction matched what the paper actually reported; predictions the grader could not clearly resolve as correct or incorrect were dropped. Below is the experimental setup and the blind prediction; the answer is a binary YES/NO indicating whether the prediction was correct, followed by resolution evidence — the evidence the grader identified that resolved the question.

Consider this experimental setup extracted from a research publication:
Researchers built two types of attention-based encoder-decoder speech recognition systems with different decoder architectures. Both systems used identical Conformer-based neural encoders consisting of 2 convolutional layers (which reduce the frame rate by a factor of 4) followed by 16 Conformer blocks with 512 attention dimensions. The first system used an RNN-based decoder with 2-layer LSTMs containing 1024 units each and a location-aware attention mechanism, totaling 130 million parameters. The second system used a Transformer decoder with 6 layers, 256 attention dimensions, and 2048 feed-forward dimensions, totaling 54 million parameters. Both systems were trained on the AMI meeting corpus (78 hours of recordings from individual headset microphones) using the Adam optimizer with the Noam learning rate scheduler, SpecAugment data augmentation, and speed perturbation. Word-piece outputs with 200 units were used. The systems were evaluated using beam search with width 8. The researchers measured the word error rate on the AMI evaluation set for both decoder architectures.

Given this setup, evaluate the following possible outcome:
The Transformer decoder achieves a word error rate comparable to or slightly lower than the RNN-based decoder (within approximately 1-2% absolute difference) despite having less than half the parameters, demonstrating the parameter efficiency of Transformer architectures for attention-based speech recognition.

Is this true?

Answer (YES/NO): NO